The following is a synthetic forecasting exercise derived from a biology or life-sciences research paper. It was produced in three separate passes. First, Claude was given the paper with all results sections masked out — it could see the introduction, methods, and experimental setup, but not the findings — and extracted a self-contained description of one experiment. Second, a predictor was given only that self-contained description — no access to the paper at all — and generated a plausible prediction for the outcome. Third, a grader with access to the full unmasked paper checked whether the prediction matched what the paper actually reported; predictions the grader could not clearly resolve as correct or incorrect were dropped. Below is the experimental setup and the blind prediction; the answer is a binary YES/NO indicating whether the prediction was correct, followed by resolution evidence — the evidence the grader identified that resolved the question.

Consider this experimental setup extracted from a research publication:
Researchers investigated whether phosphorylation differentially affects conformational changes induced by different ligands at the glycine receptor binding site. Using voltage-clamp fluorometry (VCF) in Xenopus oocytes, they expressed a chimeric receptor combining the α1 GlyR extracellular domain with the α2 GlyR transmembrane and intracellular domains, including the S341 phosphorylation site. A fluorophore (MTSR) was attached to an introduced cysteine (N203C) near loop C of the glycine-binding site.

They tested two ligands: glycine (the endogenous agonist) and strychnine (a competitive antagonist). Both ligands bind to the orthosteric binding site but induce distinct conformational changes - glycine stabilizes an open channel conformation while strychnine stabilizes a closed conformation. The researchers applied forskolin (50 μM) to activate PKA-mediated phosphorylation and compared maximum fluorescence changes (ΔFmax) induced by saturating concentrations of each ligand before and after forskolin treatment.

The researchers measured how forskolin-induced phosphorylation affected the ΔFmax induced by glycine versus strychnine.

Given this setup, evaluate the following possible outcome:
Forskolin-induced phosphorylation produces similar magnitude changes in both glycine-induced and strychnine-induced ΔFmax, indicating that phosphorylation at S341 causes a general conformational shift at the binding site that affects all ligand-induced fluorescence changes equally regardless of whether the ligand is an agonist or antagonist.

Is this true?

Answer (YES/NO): NO